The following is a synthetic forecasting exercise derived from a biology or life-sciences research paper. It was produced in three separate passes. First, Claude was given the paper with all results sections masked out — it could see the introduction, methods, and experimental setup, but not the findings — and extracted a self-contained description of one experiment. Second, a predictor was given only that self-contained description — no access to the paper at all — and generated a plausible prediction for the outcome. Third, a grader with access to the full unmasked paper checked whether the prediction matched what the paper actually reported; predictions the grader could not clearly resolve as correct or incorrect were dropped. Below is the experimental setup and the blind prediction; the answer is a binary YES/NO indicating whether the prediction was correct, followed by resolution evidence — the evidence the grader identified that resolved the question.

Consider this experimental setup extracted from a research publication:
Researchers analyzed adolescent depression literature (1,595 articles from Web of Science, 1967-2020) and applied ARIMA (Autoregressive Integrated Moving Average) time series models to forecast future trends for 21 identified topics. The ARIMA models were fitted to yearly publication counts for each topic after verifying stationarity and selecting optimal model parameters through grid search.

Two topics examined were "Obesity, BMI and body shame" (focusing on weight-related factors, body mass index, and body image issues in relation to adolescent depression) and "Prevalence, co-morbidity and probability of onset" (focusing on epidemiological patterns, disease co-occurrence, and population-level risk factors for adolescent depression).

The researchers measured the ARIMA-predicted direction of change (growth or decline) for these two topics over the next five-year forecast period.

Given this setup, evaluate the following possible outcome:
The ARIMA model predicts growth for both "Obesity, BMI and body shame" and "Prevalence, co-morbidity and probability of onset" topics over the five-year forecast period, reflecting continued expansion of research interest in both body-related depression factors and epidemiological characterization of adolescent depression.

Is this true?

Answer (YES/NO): NO